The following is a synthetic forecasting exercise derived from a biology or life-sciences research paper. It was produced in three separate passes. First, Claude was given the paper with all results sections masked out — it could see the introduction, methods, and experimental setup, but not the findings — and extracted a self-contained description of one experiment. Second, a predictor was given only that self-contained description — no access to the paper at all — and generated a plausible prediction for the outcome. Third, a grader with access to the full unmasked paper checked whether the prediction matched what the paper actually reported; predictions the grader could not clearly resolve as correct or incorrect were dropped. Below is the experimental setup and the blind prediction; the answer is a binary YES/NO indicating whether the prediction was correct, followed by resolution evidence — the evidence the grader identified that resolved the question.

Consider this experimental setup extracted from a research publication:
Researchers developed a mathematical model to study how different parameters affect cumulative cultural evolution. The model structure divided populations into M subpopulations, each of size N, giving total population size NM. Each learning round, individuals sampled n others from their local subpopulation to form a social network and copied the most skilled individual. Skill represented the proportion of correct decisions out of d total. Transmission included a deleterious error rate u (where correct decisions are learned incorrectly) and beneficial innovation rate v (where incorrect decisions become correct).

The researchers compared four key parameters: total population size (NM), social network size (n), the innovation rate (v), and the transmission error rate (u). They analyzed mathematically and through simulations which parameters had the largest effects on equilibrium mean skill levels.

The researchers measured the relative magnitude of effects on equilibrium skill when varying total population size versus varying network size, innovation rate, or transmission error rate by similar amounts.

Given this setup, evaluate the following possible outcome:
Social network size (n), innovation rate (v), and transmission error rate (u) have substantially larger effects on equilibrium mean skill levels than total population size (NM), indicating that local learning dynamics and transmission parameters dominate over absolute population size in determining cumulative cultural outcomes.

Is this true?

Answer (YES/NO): YES